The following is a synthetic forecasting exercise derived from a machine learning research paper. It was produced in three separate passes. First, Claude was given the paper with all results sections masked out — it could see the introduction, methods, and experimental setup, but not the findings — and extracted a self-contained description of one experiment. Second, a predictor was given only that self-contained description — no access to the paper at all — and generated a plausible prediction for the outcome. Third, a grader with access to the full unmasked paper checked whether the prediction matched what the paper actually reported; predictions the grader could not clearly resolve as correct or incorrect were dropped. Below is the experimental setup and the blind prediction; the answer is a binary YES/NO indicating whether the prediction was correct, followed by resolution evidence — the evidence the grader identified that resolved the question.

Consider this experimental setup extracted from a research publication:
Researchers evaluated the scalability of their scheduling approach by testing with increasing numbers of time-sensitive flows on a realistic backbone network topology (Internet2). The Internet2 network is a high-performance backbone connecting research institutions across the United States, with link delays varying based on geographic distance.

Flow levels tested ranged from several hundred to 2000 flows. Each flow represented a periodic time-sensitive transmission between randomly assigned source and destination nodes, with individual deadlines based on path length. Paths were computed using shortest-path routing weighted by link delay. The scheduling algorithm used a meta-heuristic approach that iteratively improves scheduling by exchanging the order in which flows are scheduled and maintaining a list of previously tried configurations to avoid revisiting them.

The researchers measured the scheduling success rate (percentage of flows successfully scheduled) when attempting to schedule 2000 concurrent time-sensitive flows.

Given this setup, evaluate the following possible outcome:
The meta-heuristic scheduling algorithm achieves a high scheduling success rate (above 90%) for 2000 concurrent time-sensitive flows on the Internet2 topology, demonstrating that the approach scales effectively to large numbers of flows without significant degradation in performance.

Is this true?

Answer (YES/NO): YES